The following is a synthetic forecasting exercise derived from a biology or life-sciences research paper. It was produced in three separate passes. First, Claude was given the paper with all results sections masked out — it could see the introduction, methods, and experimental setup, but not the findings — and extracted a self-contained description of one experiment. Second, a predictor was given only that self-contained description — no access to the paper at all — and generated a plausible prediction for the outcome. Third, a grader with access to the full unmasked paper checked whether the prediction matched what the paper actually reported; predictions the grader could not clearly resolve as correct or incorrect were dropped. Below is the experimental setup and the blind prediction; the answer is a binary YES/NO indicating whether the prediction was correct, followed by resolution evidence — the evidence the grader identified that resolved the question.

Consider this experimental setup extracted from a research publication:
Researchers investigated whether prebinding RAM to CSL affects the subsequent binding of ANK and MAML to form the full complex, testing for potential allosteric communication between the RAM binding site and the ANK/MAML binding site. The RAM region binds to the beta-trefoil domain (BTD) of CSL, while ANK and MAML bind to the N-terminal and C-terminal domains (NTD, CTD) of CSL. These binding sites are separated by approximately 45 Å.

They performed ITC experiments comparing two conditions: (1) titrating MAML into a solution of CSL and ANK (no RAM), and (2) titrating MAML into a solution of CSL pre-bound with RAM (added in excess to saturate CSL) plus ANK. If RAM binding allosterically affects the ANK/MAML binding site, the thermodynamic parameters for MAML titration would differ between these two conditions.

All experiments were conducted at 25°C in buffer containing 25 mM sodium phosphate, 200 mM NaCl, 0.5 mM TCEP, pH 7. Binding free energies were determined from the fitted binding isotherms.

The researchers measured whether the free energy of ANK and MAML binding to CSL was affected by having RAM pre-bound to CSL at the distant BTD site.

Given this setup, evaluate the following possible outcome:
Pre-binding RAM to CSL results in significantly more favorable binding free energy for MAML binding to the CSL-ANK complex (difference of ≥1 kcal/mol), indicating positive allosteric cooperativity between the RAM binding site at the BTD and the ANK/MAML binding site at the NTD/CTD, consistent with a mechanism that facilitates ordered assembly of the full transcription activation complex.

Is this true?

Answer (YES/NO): NO